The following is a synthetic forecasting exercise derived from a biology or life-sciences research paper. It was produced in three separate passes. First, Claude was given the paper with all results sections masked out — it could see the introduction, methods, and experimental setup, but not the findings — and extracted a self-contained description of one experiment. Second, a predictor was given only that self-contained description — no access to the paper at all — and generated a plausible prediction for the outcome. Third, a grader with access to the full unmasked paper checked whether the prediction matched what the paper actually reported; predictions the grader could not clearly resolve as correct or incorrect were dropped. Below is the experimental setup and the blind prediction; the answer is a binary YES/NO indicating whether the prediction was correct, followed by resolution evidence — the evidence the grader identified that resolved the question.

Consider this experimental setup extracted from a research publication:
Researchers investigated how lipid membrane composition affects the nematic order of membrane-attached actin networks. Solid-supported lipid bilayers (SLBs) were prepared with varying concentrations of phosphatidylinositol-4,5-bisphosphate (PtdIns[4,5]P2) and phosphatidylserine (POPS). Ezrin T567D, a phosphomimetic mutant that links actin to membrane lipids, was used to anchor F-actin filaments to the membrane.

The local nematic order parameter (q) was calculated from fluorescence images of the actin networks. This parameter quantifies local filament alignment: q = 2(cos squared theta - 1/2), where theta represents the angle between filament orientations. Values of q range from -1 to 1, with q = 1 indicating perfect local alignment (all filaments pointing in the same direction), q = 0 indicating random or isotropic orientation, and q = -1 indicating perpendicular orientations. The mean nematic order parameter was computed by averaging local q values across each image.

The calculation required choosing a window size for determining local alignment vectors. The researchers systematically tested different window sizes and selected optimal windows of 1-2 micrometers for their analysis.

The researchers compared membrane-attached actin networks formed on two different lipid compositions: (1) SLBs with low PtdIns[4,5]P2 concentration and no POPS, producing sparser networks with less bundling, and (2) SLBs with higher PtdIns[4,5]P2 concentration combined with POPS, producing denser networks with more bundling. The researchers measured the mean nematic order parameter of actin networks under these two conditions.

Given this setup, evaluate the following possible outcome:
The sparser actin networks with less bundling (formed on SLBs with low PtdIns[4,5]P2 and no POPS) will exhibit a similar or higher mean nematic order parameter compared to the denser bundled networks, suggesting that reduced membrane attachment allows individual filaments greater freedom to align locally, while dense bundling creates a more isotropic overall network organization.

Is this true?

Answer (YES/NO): NO